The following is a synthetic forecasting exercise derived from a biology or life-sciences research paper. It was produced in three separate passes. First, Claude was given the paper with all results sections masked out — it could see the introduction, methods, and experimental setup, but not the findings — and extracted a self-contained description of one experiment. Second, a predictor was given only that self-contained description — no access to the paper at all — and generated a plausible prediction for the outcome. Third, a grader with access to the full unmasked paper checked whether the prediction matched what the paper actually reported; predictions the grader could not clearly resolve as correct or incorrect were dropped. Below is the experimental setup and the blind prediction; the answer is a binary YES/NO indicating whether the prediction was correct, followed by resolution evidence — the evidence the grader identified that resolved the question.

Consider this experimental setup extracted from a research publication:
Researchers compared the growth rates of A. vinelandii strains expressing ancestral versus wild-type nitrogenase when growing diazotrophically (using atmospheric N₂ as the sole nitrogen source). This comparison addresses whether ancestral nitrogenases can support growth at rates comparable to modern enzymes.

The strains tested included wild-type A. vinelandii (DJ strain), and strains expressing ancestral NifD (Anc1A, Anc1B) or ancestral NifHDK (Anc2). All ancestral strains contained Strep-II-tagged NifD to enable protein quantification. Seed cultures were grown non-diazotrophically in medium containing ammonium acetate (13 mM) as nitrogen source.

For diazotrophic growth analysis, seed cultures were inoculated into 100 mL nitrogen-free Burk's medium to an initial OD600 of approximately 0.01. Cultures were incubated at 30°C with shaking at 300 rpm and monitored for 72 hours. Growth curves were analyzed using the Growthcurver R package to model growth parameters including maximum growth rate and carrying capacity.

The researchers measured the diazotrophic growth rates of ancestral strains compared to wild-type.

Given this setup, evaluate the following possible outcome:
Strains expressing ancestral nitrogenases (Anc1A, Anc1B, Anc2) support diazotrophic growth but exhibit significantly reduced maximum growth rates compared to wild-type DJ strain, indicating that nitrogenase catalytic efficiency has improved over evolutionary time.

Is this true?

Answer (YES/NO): NO